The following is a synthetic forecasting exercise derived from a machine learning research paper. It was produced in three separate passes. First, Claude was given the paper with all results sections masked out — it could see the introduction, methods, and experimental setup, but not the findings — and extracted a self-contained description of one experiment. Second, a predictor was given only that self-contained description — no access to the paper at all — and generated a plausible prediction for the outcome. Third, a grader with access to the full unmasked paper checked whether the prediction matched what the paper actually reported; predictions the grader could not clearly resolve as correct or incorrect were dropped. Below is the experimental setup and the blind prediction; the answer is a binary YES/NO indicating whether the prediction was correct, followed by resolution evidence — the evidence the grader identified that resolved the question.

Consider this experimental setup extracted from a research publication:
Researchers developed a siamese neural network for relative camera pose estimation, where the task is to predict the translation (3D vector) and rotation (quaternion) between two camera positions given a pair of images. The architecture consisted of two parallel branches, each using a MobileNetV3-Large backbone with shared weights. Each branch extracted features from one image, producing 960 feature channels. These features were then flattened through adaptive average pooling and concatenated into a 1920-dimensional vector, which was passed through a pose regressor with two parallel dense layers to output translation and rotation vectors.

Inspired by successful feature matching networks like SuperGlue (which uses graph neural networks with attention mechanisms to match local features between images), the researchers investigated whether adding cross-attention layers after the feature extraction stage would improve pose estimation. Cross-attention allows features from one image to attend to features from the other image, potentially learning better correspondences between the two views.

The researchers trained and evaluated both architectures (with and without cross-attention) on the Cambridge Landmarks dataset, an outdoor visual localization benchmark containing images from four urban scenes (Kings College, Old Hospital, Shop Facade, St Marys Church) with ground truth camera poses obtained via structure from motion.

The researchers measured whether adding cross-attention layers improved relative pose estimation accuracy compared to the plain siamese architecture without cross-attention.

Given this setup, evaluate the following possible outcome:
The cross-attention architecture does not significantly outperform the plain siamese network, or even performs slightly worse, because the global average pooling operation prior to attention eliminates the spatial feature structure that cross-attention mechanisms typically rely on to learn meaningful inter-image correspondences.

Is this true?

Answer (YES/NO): NO